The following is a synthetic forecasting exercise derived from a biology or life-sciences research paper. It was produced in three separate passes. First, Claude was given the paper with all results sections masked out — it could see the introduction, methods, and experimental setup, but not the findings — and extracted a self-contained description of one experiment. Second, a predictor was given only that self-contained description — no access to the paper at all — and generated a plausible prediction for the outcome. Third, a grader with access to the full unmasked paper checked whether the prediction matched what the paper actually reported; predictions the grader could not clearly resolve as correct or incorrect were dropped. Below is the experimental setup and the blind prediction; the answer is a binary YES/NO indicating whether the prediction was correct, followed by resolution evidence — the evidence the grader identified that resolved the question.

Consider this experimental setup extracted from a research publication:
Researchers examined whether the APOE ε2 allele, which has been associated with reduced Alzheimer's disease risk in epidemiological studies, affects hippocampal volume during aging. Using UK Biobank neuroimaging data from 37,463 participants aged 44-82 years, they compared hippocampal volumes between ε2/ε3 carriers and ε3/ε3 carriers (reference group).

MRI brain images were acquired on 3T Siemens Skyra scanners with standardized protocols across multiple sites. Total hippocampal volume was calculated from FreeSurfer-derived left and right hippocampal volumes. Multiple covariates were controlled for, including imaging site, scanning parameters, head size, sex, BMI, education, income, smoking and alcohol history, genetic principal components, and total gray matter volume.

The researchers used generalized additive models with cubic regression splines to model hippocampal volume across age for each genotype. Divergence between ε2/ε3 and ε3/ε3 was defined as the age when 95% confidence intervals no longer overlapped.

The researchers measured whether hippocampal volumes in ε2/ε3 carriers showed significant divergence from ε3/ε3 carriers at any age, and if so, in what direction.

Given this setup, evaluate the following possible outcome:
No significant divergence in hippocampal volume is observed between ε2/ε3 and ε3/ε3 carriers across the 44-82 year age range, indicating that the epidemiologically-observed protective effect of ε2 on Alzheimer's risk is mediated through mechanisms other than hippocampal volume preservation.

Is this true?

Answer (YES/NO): NO